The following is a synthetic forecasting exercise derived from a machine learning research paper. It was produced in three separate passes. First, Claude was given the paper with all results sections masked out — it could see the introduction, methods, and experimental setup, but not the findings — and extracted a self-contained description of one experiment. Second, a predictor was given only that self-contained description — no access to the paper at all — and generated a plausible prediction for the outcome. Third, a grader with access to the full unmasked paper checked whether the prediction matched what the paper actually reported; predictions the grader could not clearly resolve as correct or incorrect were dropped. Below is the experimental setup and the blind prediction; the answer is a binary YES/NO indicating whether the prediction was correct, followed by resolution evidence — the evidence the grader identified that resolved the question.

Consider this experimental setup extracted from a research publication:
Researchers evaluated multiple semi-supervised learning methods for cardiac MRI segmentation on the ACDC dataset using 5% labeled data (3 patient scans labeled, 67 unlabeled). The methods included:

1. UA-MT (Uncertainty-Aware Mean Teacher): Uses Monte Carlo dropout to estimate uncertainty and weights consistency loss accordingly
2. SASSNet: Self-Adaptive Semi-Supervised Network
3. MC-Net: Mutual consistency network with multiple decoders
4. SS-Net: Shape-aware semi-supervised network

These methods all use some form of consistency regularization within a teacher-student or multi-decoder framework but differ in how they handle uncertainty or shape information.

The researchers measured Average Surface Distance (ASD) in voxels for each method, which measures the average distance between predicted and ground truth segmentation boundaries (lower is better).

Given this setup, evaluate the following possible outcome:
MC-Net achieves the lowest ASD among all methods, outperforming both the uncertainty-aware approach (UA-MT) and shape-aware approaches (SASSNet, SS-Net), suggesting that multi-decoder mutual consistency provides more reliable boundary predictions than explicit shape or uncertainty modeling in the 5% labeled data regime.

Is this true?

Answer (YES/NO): NO